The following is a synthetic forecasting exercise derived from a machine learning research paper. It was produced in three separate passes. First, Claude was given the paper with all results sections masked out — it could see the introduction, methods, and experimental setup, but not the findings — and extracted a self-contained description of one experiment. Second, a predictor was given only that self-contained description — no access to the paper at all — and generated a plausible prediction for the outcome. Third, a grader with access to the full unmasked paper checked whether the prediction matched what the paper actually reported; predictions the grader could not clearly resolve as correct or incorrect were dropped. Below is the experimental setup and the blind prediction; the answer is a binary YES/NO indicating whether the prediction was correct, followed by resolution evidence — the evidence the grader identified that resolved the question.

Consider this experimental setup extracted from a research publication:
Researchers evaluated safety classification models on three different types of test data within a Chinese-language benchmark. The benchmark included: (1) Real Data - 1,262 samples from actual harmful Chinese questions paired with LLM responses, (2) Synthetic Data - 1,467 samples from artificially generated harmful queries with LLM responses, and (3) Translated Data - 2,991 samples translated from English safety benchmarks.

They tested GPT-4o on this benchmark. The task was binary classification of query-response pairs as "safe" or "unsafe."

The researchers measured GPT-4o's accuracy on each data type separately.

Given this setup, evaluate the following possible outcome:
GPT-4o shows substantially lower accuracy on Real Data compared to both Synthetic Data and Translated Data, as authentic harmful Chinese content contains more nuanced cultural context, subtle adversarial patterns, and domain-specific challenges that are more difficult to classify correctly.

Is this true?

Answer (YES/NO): NO